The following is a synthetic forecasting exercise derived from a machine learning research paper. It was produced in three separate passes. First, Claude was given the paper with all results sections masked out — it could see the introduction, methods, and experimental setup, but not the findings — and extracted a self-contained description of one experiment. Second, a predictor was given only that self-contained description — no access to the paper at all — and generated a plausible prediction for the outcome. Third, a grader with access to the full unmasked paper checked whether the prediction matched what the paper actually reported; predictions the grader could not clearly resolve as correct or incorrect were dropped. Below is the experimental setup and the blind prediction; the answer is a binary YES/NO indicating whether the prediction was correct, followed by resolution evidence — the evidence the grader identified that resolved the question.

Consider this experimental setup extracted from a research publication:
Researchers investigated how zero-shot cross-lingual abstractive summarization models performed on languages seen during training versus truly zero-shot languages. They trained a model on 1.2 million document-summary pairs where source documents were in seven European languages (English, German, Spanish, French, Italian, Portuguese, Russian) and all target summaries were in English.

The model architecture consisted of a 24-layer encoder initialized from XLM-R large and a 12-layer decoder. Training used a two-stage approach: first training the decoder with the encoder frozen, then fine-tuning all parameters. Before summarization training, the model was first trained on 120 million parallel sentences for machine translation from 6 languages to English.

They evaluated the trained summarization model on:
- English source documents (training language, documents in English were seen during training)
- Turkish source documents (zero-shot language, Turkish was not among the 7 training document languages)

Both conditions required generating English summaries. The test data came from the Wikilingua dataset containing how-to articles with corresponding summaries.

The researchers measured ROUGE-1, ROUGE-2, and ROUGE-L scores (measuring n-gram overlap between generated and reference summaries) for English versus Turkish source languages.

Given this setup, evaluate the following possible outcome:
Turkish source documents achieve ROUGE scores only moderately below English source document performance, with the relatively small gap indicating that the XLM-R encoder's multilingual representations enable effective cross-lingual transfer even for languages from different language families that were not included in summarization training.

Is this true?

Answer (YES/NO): NO